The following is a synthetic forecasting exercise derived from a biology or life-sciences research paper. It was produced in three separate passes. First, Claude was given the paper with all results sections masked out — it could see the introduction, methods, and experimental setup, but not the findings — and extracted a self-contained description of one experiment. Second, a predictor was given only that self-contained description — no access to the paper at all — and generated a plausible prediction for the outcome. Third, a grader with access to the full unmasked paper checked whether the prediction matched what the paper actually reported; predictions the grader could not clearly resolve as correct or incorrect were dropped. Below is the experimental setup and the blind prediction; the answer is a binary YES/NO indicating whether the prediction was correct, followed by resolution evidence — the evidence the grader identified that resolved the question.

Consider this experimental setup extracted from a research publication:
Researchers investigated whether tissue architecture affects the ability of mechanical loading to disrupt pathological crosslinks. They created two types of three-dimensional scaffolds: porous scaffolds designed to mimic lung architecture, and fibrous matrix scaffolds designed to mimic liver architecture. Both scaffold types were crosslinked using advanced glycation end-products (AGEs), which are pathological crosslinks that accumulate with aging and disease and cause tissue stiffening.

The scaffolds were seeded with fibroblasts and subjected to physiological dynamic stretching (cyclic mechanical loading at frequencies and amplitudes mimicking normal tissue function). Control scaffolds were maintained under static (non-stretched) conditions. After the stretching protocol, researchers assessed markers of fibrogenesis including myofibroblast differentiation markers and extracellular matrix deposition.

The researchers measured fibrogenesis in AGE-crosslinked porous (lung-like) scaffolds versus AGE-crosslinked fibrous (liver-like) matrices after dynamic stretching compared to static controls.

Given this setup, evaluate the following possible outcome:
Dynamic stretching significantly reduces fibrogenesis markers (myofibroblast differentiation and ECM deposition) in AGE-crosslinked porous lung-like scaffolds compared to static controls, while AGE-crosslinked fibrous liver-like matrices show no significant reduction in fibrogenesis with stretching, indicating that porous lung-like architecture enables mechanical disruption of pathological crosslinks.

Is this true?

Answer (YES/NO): YES